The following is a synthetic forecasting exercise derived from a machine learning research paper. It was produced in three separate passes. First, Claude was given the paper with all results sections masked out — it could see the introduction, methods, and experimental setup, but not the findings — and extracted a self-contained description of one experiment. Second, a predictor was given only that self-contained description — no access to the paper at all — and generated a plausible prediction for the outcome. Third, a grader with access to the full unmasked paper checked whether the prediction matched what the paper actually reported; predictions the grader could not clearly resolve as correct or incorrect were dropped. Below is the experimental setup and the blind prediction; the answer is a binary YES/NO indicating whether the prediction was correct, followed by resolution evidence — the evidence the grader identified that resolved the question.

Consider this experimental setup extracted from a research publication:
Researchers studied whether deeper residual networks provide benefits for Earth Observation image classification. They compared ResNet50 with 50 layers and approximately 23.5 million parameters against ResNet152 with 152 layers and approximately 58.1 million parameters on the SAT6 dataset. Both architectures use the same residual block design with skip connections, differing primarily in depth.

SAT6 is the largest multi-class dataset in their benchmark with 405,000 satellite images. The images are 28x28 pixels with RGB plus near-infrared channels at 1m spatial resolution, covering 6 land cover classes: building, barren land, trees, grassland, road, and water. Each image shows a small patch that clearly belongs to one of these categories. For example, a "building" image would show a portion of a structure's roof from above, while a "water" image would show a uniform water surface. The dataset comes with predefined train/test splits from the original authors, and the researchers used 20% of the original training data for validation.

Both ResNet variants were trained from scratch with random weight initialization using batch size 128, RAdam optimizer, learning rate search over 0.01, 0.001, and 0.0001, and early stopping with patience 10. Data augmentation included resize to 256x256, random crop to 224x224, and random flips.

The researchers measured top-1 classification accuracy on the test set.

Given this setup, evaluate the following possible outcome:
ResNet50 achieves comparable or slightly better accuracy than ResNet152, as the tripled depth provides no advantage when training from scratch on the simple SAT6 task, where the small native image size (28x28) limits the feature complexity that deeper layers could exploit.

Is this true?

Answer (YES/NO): YES